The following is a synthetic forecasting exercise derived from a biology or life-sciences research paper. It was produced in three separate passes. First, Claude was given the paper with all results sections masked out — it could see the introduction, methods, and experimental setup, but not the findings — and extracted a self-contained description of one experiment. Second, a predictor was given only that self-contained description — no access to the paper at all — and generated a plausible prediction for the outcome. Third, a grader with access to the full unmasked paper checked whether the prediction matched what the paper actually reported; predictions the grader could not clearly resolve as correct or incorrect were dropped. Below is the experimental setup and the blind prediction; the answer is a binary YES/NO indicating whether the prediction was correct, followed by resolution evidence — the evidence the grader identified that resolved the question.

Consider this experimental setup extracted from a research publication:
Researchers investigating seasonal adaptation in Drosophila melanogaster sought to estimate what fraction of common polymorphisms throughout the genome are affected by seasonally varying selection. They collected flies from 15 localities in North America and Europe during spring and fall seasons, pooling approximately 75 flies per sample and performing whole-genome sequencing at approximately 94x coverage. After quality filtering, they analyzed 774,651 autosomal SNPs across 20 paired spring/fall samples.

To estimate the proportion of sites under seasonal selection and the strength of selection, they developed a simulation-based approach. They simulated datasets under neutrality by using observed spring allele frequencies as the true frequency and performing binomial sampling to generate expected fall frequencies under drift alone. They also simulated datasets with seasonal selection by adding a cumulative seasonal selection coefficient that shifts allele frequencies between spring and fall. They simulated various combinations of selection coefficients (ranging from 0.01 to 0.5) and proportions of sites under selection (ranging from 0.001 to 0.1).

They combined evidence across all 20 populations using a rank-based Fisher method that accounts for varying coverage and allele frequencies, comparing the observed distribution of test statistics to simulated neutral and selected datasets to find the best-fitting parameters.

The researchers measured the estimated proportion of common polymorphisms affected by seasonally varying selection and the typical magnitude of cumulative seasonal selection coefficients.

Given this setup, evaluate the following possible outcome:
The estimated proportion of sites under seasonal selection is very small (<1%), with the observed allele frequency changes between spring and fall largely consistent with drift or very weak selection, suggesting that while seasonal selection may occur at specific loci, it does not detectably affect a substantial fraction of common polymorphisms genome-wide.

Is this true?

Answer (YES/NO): NO